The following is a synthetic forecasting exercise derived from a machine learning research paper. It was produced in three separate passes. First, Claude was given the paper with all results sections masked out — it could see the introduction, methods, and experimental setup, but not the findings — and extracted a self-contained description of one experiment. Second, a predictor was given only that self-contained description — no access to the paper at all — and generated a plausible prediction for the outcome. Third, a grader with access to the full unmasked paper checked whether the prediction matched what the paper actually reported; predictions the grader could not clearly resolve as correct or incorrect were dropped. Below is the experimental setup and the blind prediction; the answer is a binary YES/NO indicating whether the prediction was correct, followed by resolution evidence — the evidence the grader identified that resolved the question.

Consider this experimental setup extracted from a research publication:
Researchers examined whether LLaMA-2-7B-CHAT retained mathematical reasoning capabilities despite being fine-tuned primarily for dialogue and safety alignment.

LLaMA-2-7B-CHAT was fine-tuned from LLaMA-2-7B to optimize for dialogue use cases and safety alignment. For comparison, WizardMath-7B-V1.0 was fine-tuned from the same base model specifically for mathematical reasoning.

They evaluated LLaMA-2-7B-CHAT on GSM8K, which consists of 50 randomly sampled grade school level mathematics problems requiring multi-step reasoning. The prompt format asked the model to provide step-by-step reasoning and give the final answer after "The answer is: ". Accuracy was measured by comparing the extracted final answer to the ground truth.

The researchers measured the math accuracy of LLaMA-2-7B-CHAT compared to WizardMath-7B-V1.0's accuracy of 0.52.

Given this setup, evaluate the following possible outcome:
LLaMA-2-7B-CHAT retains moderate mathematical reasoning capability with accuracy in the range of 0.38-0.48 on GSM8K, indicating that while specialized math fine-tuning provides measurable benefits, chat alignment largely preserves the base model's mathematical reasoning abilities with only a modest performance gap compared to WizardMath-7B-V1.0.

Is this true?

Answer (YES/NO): NO